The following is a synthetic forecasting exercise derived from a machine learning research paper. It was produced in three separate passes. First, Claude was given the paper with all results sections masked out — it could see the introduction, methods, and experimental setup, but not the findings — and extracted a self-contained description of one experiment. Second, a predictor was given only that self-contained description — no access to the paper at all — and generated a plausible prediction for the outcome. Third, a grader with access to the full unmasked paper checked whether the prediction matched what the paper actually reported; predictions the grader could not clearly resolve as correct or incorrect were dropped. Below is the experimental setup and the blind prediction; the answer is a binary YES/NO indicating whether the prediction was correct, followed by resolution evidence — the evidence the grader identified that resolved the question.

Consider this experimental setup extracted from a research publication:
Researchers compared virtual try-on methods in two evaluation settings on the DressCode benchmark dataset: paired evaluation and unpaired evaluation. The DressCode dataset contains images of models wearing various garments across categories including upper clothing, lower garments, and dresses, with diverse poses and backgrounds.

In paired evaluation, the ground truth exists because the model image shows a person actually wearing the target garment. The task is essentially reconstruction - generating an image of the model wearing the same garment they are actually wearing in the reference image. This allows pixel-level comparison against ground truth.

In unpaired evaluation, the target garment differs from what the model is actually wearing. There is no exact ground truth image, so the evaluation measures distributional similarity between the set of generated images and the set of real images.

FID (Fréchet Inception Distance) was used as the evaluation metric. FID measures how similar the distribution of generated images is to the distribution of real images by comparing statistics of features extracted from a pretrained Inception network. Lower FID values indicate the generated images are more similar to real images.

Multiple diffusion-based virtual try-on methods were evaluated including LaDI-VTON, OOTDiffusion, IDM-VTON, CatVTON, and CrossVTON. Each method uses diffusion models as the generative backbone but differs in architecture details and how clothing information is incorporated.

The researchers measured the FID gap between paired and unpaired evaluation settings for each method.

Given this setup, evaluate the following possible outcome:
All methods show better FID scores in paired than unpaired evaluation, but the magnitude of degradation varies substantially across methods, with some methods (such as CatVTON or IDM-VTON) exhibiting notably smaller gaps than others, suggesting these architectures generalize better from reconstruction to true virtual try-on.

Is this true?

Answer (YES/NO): NO